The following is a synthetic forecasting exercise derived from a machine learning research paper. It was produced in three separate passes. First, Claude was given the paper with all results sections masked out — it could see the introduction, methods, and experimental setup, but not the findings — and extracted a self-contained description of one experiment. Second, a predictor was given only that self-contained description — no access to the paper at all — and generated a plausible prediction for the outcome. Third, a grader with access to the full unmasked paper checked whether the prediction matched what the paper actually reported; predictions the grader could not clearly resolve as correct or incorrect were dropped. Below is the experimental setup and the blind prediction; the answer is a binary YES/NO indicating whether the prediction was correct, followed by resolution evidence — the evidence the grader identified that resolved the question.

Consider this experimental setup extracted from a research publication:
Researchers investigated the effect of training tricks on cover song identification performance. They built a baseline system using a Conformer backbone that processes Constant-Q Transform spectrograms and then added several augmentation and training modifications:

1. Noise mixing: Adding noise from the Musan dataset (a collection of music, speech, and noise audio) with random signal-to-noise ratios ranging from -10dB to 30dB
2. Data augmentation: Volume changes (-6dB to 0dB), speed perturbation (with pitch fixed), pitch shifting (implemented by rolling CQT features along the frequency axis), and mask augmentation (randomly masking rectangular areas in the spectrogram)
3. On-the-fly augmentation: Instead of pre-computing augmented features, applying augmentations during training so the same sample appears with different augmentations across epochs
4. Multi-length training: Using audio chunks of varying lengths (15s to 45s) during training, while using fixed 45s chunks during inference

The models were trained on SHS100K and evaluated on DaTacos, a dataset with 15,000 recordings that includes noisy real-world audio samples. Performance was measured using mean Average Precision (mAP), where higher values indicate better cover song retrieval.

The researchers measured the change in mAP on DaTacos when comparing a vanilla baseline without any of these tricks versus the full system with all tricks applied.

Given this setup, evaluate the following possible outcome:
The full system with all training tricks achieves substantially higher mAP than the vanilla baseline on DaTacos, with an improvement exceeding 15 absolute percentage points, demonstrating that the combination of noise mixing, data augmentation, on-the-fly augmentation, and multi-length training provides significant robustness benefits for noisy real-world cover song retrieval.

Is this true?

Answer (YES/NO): YES